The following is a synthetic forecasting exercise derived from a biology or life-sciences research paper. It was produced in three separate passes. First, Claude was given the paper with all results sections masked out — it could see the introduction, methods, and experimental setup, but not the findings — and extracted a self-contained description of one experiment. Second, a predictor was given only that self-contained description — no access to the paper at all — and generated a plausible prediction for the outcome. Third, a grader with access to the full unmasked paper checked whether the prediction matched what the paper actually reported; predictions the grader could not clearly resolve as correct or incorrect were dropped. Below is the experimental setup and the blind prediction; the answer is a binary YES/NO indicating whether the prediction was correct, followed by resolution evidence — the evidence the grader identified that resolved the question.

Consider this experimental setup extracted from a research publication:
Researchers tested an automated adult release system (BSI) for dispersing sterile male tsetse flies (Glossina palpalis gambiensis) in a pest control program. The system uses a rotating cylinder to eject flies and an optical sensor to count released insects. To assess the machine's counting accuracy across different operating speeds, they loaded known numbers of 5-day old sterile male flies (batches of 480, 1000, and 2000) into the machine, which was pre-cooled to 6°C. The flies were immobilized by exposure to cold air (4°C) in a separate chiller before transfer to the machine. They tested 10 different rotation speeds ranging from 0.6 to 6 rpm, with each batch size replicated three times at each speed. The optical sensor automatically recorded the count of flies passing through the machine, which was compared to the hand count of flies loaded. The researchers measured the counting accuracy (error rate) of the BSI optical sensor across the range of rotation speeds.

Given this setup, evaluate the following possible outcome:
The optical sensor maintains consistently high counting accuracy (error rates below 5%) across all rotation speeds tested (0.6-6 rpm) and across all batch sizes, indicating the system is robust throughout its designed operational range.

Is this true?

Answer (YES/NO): NO